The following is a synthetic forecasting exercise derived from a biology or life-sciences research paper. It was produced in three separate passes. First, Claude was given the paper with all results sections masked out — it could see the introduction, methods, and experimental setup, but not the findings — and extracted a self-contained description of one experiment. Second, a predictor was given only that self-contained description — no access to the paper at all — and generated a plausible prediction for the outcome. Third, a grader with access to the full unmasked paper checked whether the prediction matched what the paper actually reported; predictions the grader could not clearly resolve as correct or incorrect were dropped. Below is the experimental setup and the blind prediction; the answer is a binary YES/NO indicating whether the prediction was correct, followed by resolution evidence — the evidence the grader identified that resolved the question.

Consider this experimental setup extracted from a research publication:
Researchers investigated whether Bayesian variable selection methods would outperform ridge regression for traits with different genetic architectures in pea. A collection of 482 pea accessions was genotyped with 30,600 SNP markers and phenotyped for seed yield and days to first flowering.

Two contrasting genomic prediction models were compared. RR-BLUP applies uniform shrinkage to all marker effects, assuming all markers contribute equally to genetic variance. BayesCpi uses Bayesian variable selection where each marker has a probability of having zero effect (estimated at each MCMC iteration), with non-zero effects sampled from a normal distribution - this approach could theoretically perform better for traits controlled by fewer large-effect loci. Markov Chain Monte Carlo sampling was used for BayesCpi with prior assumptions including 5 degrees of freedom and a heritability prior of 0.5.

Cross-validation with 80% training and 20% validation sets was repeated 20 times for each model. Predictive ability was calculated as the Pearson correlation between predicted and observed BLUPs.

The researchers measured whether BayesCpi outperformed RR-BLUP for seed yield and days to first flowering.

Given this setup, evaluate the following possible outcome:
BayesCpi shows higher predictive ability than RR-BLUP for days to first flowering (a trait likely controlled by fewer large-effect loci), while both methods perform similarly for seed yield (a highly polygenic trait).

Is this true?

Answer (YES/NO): NO